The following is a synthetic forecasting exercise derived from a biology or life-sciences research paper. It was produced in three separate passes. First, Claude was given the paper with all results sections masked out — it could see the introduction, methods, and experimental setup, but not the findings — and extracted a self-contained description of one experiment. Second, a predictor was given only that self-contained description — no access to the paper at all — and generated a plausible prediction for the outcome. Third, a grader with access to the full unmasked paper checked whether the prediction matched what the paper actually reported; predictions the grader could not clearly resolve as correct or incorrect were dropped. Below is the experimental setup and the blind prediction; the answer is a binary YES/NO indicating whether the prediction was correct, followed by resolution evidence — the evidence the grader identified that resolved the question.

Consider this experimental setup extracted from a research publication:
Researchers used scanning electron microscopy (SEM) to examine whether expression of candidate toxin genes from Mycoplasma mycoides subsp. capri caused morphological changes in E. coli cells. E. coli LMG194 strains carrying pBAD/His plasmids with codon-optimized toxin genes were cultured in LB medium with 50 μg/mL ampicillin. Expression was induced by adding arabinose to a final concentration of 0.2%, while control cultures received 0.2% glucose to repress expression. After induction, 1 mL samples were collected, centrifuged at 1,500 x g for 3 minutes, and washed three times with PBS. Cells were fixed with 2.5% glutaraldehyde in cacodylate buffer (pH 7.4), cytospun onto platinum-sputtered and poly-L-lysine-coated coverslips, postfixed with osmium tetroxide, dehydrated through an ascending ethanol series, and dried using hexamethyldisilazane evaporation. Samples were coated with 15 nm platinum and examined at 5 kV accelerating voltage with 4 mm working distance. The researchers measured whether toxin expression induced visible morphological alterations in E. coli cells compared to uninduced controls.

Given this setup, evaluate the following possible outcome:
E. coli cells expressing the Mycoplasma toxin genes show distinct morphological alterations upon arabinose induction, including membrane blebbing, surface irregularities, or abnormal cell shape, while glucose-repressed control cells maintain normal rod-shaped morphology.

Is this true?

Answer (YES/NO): NO